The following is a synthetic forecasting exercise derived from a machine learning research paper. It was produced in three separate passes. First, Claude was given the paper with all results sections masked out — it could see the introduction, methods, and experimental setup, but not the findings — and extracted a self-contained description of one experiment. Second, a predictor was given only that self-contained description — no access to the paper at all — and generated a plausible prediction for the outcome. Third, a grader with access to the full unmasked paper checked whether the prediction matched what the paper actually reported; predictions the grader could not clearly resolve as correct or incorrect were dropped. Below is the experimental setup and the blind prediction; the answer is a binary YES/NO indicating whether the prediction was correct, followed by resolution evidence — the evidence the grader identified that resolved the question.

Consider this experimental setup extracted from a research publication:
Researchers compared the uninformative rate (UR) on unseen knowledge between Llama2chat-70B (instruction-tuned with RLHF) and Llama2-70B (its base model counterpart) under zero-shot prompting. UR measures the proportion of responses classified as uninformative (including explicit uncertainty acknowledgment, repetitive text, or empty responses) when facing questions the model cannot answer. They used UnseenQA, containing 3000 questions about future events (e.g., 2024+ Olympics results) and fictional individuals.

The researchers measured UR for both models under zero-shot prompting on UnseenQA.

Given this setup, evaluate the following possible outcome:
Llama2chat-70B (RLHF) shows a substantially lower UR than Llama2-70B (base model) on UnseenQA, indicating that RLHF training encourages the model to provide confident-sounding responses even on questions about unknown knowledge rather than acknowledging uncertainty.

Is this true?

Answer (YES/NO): NO